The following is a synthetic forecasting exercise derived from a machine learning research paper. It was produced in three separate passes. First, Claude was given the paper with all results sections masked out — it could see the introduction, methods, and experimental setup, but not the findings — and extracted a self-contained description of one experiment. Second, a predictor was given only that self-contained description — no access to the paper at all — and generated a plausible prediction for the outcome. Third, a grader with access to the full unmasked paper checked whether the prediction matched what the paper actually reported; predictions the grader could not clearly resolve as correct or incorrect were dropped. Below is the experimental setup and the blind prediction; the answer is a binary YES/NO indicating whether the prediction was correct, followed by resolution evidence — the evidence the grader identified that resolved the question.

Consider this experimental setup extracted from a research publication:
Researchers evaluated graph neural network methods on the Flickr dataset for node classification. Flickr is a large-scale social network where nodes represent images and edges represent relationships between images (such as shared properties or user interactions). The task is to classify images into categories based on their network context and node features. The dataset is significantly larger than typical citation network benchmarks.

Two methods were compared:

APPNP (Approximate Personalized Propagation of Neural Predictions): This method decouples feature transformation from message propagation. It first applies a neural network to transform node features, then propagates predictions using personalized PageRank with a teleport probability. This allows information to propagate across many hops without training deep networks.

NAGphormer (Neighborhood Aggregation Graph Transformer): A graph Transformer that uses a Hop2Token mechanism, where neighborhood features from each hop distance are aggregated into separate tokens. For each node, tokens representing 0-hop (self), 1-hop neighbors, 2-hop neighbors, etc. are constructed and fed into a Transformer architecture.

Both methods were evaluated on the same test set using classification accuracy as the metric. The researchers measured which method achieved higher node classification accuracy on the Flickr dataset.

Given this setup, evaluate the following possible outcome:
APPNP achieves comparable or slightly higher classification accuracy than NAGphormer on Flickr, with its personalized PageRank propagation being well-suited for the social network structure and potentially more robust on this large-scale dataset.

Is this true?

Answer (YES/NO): NO